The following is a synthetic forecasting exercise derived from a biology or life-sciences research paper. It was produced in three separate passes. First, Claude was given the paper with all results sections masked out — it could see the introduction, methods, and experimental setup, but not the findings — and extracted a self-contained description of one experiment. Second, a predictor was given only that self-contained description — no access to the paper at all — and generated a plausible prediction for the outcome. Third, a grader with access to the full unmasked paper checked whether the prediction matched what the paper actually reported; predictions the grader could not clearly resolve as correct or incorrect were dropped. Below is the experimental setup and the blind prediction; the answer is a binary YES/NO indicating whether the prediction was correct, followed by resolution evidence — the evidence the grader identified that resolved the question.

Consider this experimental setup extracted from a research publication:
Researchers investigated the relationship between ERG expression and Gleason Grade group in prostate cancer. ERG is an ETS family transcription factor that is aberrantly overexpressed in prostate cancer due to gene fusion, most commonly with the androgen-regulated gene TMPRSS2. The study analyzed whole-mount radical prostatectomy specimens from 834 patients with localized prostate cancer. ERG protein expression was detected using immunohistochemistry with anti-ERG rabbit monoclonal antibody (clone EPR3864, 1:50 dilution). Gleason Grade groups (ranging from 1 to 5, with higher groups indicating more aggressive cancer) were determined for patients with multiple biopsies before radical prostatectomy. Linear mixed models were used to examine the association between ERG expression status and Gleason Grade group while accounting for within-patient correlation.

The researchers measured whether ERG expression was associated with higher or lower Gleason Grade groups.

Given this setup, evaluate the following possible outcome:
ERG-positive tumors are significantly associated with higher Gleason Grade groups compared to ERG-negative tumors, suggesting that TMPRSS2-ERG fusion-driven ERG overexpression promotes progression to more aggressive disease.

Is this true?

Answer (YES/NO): NO